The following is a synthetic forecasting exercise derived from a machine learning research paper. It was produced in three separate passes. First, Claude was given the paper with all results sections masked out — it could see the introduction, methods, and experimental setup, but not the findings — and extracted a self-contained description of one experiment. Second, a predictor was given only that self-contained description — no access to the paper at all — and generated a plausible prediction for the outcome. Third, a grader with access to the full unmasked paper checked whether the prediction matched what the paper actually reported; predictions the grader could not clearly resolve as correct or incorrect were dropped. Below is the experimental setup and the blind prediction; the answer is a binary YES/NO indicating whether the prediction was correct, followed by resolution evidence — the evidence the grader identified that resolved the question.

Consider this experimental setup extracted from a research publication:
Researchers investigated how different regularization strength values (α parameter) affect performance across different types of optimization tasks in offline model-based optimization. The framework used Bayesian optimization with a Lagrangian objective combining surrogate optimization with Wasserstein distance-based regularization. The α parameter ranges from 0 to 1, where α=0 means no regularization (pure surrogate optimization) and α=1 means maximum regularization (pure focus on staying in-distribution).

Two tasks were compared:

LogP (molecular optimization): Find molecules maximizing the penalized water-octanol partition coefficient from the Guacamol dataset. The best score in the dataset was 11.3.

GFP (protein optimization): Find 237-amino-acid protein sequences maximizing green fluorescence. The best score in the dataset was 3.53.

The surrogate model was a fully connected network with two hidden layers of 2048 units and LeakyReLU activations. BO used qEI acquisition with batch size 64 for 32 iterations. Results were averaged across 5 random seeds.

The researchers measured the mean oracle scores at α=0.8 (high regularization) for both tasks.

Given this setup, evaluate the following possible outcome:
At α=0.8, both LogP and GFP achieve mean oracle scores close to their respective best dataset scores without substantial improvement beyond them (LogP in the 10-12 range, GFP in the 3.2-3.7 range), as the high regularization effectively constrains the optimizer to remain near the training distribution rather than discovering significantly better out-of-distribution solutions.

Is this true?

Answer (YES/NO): NO